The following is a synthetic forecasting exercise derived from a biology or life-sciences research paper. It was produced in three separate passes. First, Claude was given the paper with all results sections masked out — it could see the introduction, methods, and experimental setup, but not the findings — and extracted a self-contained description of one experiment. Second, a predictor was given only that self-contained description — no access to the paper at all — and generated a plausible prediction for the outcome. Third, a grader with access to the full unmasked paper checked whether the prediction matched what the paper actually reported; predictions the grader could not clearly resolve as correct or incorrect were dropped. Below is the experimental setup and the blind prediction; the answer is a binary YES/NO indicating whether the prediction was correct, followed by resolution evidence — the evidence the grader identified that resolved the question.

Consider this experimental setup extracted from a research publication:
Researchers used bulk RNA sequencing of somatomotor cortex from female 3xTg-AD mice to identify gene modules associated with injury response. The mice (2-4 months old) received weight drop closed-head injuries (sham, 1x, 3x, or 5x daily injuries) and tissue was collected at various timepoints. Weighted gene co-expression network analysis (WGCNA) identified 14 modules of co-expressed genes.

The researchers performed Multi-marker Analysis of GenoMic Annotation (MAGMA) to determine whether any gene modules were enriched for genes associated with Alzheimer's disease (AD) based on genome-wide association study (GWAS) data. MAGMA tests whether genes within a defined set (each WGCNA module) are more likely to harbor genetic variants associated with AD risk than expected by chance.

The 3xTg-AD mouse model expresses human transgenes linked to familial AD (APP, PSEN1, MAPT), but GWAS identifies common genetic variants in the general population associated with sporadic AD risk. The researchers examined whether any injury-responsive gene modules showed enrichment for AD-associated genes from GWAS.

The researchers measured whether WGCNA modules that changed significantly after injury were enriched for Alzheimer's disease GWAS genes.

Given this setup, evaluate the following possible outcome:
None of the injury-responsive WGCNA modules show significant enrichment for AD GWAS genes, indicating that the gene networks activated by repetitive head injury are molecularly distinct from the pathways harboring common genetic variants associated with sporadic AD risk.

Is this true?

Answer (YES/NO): NO